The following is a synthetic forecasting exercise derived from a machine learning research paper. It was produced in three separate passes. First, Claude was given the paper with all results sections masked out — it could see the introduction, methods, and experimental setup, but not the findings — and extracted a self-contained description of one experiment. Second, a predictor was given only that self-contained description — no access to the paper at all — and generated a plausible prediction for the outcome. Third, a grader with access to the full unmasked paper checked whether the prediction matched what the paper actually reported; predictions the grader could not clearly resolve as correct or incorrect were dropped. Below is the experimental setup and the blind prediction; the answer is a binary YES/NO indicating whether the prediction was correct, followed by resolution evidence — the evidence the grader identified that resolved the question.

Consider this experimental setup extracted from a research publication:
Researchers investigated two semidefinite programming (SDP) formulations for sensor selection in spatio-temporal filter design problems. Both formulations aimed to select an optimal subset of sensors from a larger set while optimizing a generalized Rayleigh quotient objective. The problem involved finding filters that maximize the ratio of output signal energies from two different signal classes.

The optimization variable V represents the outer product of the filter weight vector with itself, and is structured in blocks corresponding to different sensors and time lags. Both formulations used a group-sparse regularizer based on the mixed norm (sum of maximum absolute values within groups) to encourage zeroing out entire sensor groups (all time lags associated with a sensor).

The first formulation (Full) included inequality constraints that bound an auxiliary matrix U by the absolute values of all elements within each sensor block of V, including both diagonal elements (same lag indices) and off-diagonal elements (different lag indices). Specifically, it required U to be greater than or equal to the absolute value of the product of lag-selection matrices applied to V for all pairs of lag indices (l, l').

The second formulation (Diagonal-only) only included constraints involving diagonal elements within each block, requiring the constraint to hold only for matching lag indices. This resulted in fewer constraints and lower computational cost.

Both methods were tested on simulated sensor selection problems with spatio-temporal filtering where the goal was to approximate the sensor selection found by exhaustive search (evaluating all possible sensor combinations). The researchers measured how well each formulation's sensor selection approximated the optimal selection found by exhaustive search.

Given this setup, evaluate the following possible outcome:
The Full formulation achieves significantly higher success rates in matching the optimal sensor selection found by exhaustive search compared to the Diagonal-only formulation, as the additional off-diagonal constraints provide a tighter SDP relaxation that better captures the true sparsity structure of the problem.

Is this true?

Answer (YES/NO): NO